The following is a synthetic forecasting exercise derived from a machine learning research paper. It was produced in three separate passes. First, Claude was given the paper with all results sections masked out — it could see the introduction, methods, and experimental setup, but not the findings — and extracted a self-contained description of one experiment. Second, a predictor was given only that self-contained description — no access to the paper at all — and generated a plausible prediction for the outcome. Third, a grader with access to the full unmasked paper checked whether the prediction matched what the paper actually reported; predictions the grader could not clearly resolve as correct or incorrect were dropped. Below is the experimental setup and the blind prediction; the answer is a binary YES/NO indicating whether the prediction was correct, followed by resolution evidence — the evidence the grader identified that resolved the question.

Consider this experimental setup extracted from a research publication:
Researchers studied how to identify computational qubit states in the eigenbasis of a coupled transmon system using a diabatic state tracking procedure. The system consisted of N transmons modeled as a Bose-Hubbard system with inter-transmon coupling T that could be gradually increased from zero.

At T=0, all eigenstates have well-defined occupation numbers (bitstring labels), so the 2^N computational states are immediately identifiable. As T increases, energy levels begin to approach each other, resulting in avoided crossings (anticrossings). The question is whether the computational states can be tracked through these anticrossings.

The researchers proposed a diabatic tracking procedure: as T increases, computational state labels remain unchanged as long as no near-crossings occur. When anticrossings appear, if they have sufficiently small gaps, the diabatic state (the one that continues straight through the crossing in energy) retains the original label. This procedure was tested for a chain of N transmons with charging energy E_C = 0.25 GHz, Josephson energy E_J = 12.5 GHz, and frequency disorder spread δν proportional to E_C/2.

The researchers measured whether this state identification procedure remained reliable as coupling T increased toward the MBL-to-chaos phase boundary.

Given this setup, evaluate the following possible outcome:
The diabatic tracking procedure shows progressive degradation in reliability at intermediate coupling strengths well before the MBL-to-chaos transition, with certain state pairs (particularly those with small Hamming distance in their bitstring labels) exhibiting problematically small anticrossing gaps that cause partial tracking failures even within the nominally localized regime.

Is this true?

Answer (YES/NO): NO